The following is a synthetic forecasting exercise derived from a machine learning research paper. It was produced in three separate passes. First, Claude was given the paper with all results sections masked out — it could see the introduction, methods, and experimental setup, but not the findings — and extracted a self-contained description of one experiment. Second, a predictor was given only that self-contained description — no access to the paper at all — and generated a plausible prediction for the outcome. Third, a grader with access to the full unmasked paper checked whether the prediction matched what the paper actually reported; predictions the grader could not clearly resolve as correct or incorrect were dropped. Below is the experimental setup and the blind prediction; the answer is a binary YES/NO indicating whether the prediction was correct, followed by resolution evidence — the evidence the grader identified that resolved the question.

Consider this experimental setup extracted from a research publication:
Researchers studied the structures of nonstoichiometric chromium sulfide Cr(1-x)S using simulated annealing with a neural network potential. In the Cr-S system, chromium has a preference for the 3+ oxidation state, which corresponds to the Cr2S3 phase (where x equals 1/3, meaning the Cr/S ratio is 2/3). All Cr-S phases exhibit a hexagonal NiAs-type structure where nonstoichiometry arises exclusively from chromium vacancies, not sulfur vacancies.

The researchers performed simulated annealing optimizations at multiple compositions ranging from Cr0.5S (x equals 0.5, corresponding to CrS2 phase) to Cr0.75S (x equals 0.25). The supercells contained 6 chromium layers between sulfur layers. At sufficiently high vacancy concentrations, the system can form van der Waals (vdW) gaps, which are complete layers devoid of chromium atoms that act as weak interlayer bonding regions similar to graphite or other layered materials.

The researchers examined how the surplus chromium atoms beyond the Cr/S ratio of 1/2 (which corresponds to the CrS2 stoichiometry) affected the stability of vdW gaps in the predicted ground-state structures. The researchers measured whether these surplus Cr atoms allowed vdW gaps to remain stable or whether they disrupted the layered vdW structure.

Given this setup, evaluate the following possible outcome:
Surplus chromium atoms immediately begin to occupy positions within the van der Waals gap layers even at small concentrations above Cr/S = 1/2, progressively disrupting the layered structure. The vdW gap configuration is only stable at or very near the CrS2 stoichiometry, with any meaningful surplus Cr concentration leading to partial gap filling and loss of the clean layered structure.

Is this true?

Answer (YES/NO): NO